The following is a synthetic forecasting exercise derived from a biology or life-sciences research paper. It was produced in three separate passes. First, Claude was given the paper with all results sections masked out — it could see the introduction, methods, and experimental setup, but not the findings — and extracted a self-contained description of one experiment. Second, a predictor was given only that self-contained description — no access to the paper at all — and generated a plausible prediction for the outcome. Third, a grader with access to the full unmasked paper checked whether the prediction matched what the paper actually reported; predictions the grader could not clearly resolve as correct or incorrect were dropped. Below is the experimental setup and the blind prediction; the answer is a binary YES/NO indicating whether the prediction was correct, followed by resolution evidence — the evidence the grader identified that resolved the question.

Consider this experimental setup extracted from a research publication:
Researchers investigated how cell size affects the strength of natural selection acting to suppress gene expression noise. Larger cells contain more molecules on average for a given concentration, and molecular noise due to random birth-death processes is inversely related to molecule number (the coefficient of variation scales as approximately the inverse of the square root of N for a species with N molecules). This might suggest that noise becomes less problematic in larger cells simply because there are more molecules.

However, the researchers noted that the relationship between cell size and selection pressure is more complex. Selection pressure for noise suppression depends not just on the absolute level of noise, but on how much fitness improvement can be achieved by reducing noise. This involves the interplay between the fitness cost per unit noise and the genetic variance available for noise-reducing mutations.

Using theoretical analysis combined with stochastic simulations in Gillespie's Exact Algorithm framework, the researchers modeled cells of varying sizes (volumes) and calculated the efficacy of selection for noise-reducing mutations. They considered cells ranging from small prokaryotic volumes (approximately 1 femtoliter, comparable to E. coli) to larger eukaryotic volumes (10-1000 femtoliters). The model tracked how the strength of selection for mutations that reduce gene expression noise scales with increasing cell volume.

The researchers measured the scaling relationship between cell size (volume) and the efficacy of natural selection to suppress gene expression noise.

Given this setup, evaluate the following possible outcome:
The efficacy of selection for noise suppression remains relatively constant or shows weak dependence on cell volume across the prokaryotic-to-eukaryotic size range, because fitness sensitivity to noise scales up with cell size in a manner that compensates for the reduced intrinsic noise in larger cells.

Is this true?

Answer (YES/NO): NO